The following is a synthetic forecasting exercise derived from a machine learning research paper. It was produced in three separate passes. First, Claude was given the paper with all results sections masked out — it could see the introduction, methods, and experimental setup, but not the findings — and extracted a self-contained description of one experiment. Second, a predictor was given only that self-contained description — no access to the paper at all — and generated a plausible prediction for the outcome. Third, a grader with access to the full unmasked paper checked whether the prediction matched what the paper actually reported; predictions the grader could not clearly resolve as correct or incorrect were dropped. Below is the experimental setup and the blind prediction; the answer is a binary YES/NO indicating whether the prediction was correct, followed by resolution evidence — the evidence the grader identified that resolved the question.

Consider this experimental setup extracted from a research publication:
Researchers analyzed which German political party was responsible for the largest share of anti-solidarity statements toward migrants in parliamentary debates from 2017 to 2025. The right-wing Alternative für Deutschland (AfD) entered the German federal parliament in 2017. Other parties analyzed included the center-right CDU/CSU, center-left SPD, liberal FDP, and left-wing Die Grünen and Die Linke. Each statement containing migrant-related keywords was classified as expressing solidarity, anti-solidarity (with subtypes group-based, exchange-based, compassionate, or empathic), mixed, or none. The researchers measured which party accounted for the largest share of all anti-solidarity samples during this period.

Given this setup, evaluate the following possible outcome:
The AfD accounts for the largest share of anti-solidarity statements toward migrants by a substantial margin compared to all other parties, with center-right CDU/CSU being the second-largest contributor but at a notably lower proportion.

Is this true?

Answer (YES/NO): NO